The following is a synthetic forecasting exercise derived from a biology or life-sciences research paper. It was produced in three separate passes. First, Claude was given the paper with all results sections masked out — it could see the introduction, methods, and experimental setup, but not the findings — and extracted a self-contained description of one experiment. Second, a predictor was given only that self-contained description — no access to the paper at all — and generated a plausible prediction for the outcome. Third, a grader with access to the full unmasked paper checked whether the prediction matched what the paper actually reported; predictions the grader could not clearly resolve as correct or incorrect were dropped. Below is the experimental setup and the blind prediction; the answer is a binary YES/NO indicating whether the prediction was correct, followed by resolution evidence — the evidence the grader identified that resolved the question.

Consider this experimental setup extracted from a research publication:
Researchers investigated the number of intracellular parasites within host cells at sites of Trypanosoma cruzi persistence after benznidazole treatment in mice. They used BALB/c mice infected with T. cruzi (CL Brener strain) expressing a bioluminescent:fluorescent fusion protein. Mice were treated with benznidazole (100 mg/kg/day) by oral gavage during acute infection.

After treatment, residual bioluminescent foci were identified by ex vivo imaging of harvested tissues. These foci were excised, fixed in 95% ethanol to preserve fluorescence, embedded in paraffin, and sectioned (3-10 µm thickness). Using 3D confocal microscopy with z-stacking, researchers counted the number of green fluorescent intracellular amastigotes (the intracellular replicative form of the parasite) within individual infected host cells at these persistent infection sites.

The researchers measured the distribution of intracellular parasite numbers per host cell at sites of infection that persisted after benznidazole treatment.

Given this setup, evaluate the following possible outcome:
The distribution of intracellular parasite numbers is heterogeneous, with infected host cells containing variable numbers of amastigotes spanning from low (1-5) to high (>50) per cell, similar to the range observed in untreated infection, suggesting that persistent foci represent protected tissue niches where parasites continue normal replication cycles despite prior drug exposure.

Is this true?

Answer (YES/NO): NO